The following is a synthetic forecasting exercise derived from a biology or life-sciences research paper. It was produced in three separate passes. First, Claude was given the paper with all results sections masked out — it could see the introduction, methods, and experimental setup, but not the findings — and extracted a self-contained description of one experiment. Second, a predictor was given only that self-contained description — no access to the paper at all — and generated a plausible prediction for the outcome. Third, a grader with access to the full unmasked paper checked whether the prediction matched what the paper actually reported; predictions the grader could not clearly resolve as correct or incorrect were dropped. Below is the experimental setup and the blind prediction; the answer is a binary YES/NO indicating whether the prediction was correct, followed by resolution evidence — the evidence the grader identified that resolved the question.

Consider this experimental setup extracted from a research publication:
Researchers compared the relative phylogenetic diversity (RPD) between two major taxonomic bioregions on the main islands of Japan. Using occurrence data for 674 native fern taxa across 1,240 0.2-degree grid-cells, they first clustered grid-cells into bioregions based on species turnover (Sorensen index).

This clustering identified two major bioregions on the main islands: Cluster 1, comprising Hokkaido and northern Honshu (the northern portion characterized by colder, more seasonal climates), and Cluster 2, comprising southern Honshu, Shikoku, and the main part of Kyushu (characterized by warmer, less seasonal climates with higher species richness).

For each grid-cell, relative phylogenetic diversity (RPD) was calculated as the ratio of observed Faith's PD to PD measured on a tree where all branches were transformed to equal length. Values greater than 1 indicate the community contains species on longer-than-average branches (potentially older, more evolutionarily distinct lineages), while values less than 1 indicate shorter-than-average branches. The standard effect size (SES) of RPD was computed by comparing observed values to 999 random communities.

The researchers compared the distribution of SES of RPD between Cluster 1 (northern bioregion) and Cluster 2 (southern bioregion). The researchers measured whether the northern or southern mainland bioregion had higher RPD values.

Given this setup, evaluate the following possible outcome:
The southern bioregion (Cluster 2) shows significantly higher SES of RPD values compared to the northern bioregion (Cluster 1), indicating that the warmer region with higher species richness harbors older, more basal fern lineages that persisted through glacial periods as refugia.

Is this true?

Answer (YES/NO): NO